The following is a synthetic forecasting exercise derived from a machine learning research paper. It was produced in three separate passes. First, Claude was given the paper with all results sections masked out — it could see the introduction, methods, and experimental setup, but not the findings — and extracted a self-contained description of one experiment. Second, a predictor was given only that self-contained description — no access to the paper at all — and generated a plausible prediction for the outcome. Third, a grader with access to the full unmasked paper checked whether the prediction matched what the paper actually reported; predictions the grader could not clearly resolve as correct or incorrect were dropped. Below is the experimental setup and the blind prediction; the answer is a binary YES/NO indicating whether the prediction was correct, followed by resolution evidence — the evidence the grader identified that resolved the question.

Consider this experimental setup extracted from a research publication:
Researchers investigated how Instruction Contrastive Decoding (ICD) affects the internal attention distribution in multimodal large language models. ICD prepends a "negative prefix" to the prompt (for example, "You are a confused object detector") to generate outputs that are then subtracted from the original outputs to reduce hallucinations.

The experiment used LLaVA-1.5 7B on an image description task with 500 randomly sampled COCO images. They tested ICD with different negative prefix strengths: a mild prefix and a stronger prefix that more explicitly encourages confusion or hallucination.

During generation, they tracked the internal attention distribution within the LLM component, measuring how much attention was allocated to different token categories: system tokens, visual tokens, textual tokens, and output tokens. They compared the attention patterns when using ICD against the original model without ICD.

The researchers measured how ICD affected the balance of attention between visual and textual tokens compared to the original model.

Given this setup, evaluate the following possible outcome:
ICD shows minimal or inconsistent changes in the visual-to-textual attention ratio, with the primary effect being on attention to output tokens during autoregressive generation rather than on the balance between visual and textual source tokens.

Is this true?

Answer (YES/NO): NO